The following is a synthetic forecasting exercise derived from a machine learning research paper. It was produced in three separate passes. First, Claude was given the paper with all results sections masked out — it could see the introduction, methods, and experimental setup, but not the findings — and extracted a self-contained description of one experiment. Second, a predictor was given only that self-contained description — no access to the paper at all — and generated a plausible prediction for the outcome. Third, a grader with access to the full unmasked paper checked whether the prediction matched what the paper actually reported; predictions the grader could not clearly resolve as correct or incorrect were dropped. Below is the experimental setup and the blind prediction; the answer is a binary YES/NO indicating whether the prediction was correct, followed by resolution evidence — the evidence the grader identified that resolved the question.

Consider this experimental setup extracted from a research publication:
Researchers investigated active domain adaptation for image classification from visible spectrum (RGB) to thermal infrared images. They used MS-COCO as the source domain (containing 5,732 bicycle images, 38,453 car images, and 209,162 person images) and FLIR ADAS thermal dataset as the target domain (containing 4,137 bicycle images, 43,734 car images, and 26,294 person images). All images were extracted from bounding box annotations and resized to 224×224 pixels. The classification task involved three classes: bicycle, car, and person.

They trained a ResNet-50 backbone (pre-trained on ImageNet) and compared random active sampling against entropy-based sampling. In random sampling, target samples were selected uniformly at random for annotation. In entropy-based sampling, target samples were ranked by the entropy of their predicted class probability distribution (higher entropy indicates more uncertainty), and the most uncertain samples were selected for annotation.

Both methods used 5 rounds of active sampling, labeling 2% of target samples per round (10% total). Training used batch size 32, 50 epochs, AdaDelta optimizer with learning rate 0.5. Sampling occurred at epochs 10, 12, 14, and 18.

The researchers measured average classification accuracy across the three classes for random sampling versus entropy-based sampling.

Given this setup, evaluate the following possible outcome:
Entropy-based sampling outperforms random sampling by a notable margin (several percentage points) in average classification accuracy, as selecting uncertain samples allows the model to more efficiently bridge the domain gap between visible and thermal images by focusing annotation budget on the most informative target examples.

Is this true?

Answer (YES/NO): NO